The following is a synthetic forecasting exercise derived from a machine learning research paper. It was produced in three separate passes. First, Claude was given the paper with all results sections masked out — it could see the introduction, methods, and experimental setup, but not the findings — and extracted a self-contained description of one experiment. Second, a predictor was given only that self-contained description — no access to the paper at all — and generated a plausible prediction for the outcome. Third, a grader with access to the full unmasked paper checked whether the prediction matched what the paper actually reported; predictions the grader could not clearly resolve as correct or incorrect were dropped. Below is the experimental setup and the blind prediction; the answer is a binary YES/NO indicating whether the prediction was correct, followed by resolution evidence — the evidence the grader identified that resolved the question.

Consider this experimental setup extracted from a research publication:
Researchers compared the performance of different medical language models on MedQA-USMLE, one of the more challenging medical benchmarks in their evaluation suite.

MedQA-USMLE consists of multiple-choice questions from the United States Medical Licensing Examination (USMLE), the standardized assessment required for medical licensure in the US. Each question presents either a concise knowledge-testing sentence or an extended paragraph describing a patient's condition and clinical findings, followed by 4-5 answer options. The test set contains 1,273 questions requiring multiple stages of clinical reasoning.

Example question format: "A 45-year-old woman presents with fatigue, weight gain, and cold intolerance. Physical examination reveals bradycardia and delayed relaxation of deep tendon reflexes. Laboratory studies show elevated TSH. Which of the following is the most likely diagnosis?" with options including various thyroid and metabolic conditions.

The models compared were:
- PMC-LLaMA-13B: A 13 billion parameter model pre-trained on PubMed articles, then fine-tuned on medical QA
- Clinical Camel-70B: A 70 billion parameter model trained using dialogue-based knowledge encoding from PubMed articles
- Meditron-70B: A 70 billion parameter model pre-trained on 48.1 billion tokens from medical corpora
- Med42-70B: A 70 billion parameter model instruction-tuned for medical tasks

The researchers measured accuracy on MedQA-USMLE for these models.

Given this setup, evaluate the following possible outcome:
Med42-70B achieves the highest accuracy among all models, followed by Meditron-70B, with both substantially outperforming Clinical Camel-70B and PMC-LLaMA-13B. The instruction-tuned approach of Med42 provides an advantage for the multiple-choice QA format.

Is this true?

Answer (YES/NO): YES